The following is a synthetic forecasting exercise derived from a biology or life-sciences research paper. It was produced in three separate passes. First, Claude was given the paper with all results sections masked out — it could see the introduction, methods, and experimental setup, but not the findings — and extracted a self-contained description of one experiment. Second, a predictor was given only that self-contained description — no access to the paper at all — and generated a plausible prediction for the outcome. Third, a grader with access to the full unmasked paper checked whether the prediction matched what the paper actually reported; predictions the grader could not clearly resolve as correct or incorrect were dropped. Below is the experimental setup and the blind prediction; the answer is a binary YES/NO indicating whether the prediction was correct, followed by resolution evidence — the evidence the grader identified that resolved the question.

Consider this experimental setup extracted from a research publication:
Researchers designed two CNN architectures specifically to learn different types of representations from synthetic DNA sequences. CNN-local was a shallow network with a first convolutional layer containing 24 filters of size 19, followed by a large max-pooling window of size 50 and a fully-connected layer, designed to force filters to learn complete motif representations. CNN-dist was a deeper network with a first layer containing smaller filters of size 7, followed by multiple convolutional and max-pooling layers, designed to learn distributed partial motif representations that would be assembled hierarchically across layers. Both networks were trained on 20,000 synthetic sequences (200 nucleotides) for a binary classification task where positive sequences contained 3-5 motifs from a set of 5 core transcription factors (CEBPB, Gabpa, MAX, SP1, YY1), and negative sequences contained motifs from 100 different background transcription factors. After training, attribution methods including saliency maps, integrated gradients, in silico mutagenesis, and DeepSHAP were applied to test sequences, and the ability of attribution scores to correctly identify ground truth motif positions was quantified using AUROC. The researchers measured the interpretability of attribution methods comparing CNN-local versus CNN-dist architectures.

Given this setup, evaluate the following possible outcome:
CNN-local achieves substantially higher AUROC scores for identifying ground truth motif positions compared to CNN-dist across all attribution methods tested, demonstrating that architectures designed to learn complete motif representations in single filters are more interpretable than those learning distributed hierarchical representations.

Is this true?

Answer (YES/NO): NO